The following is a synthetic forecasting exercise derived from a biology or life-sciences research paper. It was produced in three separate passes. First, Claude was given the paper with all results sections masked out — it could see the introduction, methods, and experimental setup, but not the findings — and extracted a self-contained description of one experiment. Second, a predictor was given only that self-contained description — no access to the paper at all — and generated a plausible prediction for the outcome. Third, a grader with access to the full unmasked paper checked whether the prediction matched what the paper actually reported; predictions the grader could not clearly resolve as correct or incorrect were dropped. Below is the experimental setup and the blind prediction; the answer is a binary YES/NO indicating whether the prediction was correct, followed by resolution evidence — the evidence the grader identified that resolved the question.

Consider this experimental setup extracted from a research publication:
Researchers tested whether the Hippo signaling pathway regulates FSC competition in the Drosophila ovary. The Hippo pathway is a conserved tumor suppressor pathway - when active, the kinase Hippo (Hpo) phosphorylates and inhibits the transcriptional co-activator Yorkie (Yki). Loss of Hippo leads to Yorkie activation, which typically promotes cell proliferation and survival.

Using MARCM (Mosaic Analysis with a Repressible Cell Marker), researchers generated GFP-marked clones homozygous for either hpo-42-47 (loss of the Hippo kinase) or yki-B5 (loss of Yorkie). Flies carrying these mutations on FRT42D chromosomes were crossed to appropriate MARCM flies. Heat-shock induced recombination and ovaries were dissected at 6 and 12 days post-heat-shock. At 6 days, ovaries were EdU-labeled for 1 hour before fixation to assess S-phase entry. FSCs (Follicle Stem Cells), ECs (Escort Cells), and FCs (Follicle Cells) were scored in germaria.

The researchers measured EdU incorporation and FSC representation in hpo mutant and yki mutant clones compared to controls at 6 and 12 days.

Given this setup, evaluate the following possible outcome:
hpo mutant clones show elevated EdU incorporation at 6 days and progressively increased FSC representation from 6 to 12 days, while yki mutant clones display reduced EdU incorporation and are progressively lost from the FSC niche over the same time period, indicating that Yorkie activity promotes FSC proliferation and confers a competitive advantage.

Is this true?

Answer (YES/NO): NO